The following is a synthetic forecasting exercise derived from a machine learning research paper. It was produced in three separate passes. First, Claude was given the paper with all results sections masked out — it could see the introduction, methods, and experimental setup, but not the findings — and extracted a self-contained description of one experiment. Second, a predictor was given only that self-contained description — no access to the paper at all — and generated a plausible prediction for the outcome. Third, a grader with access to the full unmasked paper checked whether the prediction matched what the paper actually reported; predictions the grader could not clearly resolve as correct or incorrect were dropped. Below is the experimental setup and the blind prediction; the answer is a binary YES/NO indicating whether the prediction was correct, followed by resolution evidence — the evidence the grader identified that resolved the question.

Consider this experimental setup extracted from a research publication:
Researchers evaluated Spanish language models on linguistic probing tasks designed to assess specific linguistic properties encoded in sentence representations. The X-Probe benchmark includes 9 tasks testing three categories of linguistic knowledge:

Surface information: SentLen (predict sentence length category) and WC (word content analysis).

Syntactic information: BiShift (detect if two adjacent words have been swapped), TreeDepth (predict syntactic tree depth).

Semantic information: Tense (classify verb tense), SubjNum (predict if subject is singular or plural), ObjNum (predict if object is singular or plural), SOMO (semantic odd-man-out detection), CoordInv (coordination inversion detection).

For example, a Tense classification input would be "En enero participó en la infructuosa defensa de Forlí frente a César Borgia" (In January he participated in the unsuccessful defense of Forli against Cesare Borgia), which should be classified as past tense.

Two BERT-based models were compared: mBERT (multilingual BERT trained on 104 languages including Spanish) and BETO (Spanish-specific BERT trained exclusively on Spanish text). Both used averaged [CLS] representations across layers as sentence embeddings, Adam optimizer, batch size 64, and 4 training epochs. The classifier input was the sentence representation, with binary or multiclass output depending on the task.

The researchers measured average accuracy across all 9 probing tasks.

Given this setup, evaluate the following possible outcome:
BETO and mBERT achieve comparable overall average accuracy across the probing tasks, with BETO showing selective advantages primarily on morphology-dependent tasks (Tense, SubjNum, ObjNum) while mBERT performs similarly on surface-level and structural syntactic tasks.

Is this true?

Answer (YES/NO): NO